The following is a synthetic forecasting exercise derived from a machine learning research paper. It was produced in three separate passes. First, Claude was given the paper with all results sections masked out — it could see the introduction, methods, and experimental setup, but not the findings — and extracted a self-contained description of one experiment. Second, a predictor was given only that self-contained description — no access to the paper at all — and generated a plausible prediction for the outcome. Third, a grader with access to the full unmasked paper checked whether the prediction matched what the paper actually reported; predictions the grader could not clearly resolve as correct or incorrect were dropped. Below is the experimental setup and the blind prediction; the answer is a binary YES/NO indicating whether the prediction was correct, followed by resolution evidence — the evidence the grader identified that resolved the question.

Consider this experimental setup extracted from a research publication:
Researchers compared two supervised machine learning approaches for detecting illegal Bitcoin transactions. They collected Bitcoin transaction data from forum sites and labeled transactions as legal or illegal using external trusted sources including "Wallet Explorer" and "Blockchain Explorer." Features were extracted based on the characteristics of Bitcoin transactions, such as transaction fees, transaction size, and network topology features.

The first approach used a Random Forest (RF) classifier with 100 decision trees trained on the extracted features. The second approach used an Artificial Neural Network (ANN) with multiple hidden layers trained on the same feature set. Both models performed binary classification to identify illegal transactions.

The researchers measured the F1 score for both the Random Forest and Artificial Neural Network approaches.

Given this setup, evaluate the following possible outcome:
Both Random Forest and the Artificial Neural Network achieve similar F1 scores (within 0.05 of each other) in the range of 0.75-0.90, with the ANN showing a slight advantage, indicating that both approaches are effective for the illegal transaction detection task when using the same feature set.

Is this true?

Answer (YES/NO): NO